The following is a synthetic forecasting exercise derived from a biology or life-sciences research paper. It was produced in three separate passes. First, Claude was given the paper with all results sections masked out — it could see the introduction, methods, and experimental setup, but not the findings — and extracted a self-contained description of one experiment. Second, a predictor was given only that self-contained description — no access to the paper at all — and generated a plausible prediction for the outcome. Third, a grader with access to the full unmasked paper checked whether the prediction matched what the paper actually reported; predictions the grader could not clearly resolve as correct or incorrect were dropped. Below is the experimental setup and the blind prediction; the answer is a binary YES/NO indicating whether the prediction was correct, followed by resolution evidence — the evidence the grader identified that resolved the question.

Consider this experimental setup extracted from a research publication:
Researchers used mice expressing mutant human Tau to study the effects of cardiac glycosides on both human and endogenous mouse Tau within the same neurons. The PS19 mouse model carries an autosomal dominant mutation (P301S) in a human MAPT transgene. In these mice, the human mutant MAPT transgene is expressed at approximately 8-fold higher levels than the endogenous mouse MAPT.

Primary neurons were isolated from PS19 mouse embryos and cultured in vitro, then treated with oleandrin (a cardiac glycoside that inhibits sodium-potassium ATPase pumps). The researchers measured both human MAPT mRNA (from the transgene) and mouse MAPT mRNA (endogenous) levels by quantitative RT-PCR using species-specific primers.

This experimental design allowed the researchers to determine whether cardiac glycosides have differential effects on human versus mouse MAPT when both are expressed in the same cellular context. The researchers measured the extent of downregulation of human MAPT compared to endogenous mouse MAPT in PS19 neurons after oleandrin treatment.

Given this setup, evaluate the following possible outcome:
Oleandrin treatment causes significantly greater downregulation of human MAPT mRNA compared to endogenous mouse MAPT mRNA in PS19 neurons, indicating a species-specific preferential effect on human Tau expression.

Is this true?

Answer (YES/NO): NO